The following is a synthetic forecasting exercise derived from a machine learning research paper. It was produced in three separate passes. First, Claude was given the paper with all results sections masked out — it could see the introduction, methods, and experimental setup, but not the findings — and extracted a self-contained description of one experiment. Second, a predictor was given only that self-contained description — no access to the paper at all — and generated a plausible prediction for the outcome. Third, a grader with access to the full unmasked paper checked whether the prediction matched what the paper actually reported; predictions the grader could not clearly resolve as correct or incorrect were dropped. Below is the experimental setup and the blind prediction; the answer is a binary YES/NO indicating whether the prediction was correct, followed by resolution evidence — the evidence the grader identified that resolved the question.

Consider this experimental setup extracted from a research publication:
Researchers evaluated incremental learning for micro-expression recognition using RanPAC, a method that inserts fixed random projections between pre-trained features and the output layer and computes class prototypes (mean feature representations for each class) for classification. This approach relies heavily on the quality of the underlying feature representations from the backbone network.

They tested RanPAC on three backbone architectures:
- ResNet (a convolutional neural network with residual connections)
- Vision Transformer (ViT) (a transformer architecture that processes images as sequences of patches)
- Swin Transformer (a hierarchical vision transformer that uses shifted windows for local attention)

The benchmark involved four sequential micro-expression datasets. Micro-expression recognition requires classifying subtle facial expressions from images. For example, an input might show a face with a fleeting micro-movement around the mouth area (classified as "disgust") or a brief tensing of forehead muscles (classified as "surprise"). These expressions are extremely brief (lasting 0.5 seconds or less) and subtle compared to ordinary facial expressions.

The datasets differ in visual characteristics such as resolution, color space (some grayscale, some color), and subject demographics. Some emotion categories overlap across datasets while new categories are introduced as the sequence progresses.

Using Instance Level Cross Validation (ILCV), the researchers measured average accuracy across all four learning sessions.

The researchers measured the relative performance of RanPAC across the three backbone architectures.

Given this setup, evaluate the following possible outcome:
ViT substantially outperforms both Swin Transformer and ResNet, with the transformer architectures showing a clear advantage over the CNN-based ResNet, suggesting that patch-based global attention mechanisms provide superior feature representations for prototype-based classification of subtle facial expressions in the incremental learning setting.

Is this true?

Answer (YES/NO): NO